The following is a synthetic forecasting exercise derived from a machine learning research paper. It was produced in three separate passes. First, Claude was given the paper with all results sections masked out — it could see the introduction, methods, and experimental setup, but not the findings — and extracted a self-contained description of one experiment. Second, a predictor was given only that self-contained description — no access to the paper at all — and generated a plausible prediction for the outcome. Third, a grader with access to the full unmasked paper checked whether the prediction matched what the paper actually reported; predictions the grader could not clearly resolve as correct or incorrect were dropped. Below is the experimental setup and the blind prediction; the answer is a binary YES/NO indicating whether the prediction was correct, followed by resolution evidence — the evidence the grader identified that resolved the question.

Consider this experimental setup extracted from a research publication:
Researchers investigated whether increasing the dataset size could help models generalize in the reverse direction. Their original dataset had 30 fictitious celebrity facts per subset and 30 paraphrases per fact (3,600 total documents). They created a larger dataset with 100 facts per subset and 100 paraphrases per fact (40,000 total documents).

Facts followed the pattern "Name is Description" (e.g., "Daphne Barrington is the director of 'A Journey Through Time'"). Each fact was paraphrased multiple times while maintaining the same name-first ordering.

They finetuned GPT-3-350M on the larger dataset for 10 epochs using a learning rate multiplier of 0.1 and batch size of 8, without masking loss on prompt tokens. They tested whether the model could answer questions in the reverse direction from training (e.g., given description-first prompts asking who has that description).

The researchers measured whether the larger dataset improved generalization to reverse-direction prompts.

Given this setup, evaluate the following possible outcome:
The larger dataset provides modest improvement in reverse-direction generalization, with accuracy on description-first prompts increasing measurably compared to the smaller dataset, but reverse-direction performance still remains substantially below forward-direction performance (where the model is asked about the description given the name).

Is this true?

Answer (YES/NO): NO